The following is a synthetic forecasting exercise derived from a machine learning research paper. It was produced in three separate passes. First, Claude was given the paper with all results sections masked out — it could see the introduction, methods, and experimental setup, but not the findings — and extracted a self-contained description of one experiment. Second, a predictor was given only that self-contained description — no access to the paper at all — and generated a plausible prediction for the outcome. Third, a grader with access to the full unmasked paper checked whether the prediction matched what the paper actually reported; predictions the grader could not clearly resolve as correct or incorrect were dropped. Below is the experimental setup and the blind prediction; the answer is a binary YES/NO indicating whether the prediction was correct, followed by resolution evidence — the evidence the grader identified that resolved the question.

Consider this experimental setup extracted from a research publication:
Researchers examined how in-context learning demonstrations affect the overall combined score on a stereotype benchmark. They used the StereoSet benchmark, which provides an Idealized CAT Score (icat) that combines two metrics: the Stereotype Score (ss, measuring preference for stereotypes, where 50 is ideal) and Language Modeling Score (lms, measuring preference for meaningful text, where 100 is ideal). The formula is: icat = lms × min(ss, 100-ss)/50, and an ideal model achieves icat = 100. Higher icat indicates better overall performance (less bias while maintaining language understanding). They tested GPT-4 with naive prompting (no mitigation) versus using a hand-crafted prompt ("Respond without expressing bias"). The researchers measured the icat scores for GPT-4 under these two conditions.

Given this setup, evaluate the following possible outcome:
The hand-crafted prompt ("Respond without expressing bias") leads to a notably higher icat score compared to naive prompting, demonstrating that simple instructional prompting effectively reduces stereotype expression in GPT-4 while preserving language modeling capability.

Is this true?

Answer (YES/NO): NO